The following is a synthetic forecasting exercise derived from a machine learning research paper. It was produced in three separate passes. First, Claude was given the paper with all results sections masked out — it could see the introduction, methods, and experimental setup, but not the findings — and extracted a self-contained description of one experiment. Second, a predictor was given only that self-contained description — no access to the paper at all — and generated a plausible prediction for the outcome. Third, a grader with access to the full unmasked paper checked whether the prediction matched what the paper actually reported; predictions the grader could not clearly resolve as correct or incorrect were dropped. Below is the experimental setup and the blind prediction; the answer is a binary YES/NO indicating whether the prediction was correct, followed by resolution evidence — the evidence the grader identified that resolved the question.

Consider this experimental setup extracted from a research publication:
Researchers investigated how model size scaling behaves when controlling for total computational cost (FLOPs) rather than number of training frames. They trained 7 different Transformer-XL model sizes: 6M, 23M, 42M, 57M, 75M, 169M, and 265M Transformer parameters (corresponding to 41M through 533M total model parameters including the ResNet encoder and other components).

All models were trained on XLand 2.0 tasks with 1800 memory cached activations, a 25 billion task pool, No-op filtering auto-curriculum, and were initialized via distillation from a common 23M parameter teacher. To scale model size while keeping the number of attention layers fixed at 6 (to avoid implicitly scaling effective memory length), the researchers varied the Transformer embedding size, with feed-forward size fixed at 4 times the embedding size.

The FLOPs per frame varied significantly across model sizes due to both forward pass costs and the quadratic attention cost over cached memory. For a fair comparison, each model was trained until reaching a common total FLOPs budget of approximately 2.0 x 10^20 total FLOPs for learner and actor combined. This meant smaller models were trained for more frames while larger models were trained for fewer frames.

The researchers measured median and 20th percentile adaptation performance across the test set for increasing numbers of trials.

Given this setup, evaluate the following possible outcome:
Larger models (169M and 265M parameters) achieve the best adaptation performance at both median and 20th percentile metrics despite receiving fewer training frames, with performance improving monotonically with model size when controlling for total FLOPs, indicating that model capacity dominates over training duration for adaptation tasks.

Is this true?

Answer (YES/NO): NO